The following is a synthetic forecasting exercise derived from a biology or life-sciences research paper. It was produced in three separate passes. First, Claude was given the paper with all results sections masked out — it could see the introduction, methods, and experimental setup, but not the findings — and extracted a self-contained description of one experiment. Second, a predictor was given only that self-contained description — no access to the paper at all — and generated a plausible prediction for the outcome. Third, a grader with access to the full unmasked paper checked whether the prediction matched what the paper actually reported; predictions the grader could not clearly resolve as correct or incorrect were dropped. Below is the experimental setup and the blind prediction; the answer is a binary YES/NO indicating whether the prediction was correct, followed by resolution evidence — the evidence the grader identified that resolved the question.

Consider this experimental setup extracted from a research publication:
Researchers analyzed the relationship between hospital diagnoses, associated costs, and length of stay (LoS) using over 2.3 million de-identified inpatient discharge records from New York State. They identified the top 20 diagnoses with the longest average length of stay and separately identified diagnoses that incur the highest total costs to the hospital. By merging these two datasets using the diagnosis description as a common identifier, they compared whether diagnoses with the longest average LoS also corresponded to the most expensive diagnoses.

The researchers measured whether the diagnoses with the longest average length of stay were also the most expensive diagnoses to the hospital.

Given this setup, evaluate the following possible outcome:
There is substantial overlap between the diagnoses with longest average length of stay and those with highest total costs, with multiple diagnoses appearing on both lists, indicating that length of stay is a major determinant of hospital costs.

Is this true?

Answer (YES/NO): YES